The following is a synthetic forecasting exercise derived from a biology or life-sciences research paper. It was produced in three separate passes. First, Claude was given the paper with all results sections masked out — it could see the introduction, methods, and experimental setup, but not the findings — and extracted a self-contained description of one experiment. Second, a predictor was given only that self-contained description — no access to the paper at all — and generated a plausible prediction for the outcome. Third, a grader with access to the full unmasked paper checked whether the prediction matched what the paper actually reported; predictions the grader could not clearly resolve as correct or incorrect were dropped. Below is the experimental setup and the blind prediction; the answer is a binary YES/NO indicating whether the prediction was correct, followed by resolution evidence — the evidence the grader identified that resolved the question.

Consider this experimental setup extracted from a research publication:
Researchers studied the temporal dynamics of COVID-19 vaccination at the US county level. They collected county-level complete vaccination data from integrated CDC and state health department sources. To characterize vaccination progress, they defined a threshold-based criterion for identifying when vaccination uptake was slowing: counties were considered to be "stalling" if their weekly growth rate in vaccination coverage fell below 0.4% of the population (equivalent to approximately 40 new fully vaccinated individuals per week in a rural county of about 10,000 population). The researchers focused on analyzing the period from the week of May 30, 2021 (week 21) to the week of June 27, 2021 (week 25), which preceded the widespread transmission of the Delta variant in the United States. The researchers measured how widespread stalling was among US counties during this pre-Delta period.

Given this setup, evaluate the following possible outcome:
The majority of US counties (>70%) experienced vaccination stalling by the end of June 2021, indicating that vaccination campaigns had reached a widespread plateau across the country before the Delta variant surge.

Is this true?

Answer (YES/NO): NO